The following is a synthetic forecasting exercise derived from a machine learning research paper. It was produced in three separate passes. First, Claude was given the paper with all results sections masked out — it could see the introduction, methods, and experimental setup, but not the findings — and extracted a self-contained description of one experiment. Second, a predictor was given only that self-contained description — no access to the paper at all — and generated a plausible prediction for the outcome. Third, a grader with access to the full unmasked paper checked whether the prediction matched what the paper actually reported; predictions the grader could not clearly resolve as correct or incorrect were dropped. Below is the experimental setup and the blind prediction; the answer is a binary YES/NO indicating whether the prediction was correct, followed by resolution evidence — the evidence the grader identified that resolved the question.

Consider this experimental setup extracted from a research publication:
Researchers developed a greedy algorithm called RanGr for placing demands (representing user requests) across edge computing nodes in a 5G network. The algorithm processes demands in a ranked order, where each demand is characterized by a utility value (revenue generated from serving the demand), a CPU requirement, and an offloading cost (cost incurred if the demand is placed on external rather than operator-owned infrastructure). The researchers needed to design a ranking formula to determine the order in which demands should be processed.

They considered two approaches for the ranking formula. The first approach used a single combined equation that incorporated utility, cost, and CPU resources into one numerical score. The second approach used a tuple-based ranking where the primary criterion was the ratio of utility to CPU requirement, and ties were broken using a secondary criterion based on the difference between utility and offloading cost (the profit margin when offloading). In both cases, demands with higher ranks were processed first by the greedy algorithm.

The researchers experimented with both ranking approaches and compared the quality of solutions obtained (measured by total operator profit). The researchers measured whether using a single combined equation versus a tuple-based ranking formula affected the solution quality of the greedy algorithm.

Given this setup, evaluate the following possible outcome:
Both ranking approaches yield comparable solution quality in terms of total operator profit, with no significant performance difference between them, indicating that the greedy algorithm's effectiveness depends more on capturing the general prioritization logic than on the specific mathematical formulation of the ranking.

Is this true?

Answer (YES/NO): NO